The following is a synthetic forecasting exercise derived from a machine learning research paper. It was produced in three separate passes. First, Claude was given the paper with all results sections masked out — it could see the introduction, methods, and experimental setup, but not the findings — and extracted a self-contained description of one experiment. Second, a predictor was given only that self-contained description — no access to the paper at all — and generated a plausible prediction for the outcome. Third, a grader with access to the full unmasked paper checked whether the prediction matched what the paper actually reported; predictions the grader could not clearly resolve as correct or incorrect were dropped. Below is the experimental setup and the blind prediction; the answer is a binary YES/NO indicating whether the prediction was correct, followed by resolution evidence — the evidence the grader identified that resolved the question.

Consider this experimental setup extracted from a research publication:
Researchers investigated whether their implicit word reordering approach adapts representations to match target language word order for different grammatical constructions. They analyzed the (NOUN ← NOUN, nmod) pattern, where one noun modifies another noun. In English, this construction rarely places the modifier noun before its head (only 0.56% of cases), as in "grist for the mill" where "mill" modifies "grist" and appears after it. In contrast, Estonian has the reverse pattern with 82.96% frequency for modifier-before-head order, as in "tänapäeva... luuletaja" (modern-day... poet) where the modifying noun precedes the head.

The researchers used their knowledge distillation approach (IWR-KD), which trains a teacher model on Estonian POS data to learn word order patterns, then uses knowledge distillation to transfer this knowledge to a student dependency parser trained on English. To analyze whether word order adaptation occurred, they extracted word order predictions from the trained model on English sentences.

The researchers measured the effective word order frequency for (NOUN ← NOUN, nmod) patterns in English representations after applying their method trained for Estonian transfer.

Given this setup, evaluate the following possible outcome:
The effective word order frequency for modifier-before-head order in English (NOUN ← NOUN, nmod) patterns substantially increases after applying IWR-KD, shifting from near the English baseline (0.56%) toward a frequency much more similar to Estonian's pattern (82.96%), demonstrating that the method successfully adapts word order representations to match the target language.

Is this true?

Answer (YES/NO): YES